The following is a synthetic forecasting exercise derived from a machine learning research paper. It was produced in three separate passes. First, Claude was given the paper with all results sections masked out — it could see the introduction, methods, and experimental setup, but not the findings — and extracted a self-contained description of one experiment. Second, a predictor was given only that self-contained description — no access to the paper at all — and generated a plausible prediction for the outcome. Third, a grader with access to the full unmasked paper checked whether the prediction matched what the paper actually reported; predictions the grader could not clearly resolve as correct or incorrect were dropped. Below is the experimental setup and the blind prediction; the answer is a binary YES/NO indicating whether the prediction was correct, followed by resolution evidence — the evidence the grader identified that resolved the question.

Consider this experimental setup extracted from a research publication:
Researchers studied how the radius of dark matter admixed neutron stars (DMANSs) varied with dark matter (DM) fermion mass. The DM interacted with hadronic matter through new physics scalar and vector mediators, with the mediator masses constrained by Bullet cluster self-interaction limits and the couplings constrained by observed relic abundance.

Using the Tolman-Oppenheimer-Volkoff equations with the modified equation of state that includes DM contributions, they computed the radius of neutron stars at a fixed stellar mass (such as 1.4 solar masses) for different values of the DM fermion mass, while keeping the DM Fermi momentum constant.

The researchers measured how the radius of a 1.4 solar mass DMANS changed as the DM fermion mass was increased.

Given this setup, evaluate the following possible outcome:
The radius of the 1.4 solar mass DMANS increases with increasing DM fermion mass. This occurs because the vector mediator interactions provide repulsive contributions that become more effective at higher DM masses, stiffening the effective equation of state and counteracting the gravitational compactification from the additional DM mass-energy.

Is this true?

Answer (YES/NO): NO